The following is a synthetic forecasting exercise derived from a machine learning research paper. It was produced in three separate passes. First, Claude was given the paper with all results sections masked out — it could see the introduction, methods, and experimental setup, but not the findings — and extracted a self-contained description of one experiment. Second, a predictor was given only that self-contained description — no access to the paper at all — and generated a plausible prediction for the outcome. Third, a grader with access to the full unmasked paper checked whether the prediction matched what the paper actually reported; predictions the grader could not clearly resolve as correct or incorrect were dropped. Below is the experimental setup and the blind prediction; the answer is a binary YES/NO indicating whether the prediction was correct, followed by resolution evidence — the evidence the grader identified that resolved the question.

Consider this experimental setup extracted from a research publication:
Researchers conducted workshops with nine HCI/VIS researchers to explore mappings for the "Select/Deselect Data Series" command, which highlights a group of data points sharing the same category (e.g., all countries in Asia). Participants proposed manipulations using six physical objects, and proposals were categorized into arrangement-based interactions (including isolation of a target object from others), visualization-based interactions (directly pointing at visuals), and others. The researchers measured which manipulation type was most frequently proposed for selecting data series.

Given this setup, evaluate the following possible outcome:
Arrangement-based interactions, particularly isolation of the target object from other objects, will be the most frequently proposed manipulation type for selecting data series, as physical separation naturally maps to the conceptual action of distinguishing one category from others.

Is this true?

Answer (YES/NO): YES